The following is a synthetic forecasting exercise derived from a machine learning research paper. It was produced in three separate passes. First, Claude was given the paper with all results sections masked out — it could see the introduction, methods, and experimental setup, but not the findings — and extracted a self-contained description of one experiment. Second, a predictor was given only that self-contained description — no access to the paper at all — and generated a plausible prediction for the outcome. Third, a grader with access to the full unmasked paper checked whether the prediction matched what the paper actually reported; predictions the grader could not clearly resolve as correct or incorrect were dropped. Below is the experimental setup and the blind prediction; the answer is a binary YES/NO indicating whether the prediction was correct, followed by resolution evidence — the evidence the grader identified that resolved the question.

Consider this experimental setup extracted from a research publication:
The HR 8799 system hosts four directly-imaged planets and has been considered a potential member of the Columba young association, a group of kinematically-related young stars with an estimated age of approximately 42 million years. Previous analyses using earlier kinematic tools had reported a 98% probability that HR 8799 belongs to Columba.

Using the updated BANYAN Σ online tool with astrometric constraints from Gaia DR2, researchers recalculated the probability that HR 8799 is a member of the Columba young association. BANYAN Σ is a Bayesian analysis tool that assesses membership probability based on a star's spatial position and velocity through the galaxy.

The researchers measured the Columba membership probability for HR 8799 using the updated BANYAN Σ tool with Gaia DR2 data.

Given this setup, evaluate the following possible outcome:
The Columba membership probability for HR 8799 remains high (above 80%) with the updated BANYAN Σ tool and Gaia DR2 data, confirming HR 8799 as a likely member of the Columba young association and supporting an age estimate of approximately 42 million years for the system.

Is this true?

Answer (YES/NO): NO